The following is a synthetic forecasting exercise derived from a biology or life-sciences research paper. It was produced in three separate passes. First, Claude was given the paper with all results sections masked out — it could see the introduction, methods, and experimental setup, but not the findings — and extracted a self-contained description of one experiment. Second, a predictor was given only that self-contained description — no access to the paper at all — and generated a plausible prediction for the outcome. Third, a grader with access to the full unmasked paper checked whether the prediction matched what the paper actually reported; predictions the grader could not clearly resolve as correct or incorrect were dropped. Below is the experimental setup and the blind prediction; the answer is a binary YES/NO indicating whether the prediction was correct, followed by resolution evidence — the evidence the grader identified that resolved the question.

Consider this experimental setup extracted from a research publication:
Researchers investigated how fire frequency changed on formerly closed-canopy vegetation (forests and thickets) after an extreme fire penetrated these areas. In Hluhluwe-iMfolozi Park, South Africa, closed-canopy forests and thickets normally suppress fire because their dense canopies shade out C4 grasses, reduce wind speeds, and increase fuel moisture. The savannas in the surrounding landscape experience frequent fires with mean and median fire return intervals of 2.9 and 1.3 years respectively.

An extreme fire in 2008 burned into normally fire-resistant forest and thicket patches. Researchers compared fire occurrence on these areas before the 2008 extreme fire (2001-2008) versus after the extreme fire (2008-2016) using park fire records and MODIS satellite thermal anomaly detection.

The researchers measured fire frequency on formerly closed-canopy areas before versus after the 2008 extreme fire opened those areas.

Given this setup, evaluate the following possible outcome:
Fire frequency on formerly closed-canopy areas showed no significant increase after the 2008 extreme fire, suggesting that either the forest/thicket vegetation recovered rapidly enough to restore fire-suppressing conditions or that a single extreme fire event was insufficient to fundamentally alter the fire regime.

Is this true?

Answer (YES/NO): NO